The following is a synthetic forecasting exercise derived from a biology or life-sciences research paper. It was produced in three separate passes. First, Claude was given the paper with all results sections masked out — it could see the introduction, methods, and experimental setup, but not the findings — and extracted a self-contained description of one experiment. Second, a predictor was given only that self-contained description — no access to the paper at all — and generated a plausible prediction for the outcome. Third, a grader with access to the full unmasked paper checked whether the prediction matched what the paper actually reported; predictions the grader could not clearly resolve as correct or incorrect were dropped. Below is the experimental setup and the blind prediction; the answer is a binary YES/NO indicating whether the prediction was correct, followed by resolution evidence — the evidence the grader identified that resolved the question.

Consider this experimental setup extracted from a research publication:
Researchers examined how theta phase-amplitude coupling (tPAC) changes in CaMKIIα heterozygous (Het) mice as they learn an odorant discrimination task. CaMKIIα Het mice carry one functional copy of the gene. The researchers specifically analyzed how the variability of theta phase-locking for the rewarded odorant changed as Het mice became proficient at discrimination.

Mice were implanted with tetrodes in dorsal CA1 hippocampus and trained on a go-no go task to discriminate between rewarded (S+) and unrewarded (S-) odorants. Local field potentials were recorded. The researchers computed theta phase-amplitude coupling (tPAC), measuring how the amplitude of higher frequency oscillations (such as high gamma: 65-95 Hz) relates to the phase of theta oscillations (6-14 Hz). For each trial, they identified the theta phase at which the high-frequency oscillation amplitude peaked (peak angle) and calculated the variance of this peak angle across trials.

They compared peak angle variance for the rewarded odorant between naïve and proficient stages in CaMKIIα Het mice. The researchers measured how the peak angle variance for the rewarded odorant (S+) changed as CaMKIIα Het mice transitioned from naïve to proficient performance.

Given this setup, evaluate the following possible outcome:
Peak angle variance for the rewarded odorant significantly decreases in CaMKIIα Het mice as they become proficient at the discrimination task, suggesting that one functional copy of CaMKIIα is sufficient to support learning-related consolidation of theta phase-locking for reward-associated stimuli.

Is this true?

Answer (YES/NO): YES